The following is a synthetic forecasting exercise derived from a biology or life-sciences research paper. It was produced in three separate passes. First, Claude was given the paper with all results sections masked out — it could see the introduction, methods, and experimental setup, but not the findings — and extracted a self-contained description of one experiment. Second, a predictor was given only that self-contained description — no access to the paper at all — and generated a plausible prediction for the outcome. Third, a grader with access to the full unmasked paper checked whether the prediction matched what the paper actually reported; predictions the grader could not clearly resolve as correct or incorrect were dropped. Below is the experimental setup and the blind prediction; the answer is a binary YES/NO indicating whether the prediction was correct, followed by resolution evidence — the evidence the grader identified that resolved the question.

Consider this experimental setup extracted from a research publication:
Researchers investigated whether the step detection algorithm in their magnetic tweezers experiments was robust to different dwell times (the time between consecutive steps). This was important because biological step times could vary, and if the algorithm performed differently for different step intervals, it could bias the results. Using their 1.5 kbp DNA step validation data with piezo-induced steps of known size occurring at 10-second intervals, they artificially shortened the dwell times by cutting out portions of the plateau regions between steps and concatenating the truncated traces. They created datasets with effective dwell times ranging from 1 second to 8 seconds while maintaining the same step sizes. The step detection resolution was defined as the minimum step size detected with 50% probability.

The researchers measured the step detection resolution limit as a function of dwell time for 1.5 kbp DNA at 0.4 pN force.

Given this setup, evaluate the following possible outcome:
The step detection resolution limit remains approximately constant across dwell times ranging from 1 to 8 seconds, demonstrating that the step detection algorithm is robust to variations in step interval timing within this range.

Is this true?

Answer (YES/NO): YES